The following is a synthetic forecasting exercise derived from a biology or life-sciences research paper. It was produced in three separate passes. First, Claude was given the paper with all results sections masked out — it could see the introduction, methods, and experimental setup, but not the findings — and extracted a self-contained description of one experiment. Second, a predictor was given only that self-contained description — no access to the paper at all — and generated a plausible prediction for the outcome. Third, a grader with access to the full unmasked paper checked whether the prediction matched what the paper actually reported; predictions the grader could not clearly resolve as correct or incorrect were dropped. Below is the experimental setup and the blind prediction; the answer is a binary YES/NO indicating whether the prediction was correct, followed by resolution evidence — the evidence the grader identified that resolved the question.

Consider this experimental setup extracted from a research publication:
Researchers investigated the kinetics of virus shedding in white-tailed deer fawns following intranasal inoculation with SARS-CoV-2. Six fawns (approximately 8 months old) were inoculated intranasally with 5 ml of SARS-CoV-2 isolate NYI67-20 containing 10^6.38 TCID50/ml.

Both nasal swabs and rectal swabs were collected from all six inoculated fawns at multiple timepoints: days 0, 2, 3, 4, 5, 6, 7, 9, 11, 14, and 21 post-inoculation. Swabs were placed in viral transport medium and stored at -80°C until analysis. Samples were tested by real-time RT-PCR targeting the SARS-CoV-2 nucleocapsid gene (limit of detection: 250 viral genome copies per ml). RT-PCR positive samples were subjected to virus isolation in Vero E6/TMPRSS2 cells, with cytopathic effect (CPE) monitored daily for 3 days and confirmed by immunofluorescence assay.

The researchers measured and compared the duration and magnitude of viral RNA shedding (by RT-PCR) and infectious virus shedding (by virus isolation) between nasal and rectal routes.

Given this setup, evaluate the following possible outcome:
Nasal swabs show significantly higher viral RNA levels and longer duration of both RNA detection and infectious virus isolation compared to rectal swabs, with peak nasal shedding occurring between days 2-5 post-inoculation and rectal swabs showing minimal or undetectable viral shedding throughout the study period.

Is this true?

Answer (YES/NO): YES